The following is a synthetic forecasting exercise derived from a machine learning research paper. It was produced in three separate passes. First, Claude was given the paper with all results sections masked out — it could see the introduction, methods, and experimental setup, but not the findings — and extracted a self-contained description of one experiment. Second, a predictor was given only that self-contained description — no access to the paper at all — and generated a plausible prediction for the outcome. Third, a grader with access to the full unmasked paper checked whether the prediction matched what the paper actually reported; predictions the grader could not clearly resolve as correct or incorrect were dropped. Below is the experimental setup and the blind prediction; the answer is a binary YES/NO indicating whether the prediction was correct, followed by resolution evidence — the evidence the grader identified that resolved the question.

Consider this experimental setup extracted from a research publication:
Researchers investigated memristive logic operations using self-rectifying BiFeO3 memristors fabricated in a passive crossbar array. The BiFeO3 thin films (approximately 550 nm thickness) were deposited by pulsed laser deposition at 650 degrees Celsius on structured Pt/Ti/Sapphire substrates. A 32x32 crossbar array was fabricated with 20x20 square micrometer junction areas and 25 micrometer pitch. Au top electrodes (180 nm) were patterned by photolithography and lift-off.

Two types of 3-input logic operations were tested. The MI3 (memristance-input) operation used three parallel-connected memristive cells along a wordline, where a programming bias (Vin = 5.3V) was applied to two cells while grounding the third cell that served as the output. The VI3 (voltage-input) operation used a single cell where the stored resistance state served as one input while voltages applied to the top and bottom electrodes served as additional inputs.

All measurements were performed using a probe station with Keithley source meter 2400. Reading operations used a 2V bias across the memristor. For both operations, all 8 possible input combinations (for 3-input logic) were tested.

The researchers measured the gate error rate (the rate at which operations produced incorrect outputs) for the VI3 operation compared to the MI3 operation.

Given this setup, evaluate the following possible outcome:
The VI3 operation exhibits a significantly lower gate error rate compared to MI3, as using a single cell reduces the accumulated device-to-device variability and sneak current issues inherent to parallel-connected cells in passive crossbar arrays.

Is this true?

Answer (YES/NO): YES